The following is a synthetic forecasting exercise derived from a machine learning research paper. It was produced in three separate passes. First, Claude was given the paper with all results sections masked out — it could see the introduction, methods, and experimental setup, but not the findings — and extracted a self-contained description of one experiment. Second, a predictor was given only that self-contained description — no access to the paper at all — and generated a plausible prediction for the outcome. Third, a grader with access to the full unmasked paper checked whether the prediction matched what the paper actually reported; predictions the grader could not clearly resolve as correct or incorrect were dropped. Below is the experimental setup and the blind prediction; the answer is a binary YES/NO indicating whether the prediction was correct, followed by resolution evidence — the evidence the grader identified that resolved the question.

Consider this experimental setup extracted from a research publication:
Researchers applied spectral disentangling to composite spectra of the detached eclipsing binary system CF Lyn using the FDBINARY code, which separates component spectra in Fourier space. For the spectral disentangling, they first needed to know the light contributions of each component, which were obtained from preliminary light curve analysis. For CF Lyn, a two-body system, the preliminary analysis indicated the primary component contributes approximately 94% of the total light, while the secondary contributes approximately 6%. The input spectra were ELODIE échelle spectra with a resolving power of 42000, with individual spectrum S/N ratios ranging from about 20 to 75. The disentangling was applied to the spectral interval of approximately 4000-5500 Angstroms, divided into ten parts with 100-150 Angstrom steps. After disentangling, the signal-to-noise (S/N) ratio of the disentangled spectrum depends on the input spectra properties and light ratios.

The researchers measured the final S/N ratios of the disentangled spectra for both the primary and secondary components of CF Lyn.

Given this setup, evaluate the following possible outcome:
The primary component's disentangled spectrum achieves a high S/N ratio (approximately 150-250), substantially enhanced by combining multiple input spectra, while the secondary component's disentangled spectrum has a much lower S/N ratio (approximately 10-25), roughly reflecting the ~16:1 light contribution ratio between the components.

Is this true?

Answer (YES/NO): NO